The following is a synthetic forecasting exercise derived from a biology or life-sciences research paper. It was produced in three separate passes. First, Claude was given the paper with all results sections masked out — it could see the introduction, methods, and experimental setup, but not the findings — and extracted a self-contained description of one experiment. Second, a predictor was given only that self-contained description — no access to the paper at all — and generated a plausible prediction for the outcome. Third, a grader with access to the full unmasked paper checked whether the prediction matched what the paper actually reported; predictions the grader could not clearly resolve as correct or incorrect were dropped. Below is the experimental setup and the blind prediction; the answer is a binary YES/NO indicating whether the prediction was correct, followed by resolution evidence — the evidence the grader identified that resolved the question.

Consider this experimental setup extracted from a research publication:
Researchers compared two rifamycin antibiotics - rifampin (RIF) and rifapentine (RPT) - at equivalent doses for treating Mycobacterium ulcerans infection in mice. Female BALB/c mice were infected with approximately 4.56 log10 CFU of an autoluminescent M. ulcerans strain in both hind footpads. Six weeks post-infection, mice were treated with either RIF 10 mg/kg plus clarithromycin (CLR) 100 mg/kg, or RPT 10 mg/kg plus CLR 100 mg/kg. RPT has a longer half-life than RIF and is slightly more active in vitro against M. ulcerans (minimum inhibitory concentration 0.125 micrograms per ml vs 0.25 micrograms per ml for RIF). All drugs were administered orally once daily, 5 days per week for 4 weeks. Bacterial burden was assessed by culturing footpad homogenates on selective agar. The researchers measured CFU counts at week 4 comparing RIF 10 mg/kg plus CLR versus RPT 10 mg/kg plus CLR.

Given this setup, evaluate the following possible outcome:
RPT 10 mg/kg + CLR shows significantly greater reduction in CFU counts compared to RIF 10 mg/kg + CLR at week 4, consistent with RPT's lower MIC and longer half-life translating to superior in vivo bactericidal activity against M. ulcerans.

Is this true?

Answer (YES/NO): YES